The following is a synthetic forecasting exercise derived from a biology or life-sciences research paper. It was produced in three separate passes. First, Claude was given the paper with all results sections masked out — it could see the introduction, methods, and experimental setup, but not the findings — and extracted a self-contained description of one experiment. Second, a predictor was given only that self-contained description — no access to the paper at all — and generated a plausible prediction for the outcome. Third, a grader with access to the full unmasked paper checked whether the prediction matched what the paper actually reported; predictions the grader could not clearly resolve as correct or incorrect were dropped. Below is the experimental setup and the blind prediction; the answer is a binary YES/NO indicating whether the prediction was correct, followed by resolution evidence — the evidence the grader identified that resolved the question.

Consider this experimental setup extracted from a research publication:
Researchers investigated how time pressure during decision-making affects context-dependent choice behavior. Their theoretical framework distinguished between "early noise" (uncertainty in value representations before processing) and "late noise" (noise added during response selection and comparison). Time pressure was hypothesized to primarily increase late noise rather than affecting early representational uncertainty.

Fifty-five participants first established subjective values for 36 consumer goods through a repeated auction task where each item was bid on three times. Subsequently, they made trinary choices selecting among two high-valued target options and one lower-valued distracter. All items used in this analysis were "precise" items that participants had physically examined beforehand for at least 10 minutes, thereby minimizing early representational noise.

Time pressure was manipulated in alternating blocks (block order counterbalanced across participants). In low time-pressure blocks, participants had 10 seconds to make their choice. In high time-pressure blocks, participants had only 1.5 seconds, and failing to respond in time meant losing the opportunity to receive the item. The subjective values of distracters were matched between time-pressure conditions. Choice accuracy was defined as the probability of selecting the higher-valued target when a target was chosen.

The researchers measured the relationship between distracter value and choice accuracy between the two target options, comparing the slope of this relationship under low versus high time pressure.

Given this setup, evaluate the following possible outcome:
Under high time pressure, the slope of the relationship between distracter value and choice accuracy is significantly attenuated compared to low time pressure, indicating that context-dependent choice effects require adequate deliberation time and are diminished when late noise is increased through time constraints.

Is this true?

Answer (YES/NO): NO